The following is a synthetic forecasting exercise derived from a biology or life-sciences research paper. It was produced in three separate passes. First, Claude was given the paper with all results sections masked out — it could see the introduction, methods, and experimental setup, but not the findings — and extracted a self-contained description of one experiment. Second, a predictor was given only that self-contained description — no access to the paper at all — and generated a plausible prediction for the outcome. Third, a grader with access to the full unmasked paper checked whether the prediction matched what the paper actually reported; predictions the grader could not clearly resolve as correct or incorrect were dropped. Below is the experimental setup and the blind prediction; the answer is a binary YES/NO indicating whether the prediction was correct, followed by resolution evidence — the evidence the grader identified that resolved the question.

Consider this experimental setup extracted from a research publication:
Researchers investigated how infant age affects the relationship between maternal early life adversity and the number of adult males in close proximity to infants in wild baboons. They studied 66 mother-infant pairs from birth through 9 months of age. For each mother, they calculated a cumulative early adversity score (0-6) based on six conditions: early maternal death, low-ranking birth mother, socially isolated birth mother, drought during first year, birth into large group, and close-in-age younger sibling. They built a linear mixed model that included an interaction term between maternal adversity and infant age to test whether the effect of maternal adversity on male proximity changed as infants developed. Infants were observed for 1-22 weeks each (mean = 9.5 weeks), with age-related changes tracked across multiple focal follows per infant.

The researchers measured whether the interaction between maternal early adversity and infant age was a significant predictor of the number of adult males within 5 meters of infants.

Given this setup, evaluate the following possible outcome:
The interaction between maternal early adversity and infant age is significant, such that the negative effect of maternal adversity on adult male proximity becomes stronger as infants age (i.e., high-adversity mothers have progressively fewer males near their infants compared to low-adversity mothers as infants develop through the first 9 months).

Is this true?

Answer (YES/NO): NO